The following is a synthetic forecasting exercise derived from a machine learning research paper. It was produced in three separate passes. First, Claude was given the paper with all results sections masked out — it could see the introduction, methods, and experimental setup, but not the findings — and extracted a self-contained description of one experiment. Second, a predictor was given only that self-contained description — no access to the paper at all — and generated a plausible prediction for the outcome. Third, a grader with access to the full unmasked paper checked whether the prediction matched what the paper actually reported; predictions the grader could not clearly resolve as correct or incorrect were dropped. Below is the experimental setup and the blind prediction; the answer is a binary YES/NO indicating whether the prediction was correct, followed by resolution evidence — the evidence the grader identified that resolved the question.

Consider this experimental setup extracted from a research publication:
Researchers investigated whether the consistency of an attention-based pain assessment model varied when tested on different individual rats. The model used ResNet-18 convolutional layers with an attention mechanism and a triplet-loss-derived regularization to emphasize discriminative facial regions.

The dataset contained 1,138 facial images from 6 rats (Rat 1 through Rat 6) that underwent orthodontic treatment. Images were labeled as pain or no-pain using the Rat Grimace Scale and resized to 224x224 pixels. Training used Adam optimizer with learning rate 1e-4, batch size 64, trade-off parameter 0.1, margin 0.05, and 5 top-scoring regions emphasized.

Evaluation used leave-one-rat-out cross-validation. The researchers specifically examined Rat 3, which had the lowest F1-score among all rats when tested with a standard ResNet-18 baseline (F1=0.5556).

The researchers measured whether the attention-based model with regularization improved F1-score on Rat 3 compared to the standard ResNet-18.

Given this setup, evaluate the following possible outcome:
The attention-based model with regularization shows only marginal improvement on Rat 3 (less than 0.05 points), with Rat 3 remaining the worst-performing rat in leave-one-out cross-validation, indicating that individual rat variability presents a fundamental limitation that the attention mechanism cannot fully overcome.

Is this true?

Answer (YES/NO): YES